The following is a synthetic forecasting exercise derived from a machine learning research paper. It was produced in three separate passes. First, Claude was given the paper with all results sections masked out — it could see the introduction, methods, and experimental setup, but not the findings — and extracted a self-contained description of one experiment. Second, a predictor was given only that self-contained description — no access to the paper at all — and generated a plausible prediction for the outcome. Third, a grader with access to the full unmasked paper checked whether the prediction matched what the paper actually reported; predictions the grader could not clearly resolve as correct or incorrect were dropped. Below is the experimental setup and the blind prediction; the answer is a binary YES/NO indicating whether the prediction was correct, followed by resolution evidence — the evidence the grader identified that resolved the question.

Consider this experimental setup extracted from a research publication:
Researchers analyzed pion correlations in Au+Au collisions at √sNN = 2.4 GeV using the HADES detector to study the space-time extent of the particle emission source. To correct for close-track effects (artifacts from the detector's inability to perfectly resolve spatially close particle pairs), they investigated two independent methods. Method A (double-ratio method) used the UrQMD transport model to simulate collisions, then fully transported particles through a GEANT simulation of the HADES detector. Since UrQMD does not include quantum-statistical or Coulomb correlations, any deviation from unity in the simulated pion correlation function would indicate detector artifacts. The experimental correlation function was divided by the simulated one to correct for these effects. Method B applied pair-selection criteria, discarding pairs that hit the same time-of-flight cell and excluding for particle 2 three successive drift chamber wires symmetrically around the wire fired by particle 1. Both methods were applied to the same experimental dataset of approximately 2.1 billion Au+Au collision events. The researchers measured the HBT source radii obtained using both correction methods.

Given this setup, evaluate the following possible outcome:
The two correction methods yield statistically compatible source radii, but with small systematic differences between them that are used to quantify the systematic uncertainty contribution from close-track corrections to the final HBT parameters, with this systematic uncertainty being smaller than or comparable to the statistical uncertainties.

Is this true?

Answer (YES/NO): NO